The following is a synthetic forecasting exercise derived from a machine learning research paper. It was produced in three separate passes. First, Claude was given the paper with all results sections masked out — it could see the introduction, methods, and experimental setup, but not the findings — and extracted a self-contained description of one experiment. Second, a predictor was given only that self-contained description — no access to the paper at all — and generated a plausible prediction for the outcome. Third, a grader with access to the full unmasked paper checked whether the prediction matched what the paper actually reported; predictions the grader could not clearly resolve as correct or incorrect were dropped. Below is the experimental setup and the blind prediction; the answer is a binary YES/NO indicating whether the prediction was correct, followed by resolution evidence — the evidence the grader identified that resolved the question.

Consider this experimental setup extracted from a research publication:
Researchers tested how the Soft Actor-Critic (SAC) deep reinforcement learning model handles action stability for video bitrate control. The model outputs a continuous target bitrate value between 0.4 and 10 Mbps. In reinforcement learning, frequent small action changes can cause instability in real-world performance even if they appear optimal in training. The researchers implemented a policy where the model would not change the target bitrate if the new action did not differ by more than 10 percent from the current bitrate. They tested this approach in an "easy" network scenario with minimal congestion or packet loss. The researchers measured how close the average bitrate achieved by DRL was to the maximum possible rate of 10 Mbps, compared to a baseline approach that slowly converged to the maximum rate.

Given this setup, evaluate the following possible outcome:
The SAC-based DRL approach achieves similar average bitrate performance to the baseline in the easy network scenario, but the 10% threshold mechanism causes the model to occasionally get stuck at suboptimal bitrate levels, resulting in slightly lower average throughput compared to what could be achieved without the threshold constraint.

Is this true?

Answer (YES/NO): NO